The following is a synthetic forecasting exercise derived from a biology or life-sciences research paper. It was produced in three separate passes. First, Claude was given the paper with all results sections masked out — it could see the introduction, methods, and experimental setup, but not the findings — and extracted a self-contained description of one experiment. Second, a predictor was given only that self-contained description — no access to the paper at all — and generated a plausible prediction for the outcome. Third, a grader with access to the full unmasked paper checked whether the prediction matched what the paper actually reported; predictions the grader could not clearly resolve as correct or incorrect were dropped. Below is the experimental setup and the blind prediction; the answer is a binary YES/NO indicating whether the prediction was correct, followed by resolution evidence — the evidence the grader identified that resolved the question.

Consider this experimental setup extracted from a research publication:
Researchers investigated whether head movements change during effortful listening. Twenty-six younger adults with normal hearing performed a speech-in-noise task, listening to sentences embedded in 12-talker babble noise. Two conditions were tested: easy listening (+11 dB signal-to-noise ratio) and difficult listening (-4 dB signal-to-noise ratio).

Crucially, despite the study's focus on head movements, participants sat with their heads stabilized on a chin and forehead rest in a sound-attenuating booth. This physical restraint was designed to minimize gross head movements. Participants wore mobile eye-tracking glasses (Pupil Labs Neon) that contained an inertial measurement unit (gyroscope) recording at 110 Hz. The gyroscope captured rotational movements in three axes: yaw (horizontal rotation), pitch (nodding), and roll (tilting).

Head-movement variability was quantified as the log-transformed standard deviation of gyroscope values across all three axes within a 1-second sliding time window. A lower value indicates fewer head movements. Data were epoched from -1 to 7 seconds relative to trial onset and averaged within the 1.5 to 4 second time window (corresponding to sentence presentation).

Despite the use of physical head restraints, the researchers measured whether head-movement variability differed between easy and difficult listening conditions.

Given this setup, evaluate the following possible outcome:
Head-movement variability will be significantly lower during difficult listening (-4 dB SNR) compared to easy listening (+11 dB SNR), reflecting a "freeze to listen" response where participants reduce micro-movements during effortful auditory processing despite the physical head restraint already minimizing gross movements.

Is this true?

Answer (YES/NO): YES